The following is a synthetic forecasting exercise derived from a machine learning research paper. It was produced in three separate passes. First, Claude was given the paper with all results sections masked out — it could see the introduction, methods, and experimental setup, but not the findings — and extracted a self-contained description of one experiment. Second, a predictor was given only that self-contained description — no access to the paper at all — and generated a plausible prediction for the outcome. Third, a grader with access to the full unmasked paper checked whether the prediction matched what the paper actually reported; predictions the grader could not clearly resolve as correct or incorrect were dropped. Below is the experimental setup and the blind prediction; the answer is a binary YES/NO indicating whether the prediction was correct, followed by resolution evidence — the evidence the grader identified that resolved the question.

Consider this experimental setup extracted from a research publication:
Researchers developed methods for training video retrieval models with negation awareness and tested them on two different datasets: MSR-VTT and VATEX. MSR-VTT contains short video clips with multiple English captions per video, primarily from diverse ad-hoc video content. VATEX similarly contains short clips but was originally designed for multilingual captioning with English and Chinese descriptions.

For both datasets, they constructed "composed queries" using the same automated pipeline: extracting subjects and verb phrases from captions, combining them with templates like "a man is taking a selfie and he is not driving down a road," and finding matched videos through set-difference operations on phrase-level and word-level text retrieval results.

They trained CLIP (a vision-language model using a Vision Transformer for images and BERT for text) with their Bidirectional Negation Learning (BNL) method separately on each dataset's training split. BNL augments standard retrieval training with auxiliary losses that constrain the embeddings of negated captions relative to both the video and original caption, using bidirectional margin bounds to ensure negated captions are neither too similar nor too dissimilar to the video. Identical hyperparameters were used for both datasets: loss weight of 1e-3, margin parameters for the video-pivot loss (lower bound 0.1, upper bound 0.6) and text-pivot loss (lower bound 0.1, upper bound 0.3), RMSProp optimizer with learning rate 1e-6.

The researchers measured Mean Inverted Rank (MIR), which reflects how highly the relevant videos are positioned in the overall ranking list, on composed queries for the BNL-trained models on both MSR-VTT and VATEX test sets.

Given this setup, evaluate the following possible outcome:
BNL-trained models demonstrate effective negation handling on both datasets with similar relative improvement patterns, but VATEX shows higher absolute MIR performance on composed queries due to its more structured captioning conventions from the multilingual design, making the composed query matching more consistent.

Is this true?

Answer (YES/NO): NO